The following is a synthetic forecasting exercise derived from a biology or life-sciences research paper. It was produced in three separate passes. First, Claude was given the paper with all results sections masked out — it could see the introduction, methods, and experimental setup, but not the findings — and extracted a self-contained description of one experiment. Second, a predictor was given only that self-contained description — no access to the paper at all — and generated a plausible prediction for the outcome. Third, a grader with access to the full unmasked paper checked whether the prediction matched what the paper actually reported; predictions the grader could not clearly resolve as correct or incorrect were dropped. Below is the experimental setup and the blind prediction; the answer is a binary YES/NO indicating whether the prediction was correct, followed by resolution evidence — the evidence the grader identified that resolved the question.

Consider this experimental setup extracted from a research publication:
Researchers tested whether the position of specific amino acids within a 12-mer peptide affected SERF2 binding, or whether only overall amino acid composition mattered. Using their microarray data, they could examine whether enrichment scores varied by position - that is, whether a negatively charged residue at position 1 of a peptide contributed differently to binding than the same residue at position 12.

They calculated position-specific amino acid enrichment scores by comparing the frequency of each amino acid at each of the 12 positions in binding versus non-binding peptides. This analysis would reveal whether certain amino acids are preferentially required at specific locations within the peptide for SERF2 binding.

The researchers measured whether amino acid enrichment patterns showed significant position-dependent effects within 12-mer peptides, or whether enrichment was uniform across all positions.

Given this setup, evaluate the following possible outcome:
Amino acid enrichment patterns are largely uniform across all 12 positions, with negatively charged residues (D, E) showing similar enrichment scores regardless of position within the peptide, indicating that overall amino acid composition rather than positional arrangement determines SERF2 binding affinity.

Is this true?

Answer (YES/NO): YES